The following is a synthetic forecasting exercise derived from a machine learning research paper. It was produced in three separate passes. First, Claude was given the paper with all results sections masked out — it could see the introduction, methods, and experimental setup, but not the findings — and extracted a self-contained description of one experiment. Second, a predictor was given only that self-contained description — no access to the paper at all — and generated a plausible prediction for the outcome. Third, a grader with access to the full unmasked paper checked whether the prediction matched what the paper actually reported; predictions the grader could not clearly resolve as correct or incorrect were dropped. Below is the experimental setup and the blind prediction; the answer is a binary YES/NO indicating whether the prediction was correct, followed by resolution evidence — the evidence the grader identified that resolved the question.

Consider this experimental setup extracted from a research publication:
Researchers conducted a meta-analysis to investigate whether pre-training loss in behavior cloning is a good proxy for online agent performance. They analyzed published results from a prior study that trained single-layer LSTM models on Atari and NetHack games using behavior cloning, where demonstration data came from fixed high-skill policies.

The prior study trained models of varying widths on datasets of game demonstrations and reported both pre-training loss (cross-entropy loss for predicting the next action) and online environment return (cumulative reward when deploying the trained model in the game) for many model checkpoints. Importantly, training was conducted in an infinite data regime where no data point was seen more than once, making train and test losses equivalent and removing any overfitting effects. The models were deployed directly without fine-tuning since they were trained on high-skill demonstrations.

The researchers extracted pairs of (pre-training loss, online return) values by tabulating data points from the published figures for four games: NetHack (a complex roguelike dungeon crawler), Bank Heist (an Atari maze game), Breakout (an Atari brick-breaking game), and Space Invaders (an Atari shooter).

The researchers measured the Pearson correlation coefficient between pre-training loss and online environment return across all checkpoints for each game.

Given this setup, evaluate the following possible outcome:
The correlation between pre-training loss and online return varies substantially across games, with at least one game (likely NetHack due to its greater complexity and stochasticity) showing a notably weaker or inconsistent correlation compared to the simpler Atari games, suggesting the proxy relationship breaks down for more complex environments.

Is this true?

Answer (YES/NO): NO